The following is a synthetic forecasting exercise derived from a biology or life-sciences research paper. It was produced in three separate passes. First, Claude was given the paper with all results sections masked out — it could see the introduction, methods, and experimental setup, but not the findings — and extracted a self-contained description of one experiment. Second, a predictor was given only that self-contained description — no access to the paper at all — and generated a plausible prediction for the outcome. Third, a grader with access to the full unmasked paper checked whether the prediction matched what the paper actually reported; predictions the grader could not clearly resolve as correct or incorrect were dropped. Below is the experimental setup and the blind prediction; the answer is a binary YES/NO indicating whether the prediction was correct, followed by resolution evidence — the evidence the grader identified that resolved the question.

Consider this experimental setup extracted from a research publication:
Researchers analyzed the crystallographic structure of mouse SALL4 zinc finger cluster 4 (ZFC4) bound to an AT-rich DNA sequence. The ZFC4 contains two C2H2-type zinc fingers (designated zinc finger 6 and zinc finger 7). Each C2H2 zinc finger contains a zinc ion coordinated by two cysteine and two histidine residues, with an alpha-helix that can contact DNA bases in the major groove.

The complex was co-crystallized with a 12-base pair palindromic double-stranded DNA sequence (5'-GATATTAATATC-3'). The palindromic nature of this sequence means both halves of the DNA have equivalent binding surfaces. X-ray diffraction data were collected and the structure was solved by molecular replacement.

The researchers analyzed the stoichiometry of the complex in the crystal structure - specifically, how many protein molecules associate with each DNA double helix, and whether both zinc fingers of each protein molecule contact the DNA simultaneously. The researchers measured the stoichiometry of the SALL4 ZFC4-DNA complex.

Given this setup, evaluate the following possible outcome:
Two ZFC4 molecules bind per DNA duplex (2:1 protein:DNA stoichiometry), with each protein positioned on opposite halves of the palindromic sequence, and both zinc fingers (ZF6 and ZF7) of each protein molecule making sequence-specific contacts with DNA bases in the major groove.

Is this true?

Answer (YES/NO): NO